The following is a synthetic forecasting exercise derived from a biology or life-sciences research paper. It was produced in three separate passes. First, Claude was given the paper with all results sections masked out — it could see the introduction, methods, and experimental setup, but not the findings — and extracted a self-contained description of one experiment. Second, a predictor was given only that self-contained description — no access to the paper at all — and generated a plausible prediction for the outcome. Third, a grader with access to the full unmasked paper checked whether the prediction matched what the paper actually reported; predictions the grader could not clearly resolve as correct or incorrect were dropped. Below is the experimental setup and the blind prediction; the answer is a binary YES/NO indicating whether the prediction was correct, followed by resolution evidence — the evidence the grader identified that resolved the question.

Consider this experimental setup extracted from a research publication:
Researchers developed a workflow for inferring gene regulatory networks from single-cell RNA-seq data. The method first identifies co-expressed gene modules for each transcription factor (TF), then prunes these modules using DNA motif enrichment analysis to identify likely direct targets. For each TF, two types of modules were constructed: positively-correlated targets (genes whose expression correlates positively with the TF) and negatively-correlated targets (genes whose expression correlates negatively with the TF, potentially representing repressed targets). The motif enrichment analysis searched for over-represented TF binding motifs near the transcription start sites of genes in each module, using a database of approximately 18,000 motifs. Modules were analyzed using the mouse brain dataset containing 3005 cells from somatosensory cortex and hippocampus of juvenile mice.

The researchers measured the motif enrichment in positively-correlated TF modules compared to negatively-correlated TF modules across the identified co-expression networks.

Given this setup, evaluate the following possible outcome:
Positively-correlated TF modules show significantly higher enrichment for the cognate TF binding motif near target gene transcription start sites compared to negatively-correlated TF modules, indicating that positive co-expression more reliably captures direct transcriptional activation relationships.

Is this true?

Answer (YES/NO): YES